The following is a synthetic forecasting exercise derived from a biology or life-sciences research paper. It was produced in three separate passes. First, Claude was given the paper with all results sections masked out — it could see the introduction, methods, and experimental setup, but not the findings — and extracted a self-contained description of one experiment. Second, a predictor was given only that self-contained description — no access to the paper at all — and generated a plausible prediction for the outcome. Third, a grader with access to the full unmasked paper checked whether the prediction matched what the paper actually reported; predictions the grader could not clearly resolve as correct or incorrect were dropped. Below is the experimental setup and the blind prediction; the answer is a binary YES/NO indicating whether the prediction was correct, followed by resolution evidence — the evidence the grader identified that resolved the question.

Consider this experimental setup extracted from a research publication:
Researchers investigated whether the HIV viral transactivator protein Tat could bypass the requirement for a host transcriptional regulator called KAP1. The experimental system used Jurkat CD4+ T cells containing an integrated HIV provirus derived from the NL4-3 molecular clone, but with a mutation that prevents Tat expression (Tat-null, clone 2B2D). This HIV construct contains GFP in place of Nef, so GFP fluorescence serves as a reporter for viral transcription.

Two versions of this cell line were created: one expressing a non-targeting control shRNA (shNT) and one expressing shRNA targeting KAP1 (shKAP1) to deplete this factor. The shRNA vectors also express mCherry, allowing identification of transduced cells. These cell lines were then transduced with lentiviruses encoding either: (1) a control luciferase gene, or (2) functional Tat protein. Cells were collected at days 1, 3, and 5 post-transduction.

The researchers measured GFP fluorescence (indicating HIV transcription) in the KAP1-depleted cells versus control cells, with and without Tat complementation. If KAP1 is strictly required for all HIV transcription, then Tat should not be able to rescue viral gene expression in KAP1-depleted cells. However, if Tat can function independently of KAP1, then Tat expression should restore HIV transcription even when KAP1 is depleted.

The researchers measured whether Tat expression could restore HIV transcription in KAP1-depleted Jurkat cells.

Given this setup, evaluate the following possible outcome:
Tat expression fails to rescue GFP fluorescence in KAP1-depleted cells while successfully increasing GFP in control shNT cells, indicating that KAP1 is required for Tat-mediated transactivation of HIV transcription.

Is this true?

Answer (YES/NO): NO